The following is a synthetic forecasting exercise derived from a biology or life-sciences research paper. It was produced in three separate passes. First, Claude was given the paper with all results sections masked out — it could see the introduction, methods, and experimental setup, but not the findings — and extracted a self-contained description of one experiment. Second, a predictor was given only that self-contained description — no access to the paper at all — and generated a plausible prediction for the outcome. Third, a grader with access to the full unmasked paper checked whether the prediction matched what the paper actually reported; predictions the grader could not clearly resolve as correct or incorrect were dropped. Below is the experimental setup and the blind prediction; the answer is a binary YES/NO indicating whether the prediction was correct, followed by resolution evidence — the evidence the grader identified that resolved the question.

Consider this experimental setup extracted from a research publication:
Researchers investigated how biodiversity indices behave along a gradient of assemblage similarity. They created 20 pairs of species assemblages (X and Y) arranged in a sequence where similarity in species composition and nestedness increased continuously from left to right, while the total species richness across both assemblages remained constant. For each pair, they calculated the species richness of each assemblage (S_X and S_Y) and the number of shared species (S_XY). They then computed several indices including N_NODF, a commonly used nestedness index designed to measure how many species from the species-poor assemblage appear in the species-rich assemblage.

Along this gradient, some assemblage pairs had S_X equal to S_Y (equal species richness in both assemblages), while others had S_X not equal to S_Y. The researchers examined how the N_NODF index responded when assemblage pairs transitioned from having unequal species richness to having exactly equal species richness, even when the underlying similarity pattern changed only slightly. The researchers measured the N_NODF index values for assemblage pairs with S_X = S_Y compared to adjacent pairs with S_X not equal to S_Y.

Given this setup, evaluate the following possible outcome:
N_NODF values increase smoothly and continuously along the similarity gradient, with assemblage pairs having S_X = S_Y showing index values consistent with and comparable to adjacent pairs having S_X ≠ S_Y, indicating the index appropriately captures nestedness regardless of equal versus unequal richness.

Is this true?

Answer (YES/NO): NO